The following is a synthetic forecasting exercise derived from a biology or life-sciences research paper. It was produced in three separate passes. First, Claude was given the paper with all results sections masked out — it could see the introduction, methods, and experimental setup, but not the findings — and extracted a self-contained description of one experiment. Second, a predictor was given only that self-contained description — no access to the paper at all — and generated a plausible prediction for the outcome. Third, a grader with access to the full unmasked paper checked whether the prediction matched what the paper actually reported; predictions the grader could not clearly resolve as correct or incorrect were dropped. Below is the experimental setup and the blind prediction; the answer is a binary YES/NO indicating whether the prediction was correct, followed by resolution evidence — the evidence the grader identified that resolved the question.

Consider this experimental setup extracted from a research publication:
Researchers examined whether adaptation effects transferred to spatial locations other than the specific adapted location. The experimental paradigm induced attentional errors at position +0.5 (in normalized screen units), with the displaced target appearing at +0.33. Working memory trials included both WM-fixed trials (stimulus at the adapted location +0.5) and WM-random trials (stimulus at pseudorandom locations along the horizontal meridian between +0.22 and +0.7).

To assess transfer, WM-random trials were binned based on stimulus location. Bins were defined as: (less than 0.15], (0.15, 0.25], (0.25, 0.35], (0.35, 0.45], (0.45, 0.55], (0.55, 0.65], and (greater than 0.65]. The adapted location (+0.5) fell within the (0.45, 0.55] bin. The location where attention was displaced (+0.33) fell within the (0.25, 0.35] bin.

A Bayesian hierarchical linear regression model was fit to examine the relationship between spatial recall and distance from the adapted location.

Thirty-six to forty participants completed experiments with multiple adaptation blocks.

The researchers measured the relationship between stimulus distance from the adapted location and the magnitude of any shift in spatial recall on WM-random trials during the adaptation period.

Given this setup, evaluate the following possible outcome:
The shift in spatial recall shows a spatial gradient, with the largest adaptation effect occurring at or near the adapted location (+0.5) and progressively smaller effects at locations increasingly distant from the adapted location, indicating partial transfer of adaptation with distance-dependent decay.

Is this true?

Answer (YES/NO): YES